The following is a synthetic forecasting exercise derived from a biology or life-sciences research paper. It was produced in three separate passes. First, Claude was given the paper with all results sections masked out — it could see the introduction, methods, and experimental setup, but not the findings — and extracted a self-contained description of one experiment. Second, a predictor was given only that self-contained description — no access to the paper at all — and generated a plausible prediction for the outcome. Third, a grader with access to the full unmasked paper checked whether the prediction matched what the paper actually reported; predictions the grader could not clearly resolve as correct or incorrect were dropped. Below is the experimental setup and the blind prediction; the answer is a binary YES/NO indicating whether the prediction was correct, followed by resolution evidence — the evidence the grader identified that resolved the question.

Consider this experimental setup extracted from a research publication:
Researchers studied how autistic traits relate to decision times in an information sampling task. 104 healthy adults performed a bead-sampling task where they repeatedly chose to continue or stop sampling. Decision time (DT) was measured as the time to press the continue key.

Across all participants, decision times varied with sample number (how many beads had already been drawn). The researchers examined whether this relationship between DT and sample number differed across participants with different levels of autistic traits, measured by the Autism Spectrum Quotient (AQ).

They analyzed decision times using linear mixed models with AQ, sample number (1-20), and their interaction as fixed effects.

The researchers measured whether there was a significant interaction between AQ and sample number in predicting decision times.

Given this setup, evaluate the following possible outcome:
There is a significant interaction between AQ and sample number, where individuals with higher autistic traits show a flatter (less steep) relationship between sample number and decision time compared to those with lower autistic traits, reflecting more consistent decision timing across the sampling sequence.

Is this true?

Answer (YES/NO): YES